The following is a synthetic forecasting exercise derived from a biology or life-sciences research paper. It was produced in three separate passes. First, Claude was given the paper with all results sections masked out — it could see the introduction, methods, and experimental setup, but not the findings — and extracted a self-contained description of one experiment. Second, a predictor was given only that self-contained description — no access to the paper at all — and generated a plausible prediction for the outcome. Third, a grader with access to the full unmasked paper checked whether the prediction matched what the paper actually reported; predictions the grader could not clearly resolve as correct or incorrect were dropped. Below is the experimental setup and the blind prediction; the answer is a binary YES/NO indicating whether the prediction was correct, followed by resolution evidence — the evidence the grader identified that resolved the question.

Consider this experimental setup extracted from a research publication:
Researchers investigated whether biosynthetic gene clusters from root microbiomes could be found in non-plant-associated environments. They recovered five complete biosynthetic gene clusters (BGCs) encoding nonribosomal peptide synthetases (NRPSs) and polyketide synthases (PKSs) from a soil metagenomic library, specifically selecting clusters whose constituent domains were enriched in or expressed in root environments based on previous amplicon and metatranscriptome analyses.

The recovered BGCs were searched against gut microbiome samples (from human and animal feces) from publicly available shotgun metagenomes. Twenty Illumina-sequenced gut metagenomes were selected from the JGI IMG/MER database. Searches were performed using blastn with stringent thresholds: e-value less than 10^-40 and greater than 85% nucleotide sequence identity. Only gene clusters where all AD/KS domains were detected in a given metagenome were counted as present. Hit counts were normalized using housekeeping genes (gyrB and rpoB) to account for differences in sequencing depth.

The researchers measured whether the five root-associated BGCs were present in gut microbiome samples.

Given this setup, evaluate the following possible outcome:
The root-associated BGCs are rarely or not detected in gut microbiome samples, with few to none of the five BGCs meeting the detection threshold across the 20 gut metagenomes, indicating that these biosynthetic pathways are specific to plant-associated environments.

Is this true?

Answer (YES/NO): YES